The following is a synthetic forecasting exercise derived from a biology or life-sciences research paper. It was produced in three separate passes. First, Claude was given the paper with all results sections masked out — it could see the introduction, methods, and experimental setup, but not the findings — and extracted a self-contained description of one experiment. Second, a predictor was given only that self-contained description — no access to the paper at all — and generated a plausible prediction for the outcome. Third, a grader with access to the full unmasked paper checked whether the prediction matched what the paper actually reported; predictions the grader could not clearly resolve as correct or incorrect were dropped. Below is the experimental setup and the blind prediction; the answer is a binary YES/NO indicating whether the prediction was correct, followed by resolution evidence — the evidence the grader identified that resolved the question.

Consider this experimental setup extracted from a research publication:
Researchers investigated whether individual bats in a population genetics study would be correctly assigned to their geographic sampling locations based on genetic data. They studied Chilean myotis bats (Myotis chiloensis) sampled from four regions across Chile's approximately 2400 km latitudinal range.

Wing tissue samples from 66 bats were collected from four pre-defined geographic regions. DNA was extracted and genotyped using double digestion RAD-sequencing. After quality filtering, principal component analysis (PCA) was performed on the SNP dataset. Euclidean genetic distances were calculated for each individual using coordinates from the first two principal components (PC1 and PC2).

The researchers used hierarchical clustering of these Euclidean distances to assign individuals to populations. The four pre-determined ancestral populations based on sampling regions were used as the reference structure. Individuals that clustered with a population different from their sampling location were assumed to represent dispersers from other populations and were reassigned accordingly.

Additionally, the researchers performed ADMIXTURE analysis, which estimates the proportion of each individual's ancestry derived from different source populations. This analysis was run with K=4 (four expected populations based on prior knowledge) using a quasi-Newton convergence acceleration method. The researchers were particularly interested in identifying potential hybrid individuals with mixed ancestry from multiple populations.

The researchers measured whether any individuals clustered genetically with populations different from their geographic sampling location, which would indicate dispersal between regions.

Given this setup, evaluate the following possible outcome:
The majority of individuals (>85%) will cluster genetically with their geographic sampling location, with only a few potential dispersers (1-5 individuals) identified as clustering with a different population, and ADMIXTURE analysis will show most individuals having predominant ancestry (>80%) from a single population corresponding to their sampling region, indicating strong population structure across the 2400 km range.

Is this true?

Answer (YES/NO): YES